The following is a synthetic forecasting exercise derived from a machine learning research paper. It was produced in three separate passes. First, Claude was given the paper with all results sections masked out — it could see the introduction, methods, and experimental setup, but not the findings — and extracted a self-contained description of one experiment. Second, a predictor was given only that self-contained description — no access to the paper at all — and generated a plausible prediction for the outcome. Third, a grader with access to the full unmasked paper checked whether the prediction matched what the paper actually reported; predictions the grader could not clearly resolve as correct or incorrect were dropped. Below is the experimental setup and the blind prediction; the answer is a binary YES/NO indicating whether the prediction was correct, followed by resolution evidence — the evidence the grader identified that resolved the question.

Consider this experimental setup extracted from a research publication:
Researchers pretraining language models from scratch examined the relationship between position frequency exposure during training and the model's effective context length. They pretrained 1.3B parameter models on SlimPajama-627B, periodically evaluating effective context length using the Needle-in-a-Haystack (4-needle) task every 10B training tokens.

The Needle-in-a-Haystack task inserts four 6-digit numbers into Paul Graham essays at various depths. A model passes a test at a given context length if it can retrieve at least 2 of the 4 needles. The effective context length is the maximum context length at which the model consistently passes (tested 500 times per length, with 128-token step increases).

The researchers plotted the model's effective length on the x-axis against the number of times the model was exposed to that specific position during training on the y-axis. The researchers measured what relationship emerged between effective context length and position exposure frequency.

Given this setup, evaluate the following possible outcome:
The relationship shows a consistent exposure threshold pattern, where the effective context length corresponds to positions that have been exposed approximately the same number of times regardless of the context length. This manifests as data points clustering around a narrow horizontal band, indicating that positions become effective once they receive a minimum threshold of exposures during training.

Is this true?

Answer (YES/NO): NO